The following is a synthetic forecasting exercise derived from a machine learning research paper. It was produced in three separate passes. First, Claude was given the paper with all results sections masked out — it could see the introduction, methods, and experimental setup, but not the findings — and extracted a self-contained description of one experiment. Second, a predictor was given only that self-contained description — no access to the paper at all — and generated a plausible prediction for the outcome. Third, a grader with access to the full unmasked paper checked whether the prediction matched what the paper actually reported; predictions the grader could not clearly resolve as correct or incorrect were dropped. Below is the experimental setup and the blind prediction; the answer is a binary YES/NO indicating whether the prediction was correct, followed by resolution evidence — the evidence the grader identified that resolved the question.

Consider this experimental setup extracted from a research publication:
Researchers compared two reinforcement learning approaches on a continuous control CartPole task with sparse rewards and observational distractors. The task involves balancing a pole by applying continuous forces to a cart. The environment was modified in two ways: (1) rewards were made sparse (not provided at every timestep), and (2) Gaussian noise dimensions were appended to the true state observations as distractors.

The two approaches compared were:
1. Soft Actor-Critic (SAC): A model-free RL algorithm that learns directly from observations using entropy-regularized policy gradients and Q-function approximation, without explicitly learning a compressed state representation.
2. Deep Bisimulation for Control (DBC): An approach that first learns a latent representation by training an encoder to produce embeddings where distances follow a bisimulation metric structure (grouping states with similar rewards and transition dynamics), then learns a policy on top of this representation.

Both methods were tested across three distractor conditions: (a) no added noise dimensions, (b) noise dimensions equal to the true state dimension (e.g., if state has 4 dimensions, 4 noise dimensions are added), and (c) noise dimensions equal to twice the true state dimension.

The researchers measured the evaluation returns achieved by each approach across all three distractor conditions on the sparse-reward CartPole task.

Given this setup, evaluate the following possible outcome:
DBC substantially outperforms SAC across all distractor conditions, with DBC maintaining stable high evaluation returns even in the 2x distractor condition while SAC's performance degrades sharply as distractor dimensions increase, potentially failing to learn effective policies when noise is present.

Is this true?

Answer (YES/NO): NO